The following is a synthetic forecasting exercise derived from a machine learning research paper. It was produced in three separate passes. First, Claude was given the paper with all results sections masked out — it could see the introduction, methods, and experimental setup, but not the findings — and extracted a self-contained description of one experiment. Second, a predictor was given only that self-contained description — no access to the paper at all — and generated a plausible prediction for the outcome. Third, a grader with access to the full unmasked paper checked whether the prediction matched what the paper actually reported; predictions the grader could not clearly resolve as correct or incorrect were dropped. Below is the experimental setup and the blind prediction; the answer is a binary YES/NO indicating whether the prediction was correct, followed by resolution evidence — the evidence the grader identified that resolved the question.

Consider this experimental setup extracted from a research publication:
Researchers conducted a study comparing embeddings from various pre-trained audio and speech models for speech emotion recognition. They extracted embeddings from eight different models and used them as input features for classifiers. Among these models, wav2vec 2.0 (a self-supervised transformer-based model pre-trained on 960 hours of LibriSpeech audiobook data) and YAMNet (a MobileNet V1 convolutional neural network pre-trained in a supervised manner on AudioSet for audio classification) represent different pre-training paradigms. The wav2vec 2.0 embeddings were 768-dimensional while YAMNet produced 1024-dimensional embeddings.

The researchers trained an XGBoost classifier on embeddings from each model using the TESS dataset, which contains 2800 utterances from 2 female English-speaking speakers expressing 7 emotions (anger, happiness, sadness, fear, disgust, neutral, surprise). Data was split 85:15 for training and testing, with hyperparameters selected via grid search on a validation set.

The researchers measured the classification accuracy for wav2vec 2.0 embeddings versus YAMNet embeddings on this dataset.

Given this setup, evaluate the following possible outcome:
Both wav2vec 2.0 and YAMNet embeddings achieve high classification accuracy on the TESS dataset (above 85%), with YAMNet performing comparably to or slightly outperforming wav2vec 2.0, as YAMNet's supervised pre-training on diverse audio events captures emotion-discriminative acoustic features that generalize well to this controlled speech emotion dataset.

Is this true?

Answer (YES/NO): NO